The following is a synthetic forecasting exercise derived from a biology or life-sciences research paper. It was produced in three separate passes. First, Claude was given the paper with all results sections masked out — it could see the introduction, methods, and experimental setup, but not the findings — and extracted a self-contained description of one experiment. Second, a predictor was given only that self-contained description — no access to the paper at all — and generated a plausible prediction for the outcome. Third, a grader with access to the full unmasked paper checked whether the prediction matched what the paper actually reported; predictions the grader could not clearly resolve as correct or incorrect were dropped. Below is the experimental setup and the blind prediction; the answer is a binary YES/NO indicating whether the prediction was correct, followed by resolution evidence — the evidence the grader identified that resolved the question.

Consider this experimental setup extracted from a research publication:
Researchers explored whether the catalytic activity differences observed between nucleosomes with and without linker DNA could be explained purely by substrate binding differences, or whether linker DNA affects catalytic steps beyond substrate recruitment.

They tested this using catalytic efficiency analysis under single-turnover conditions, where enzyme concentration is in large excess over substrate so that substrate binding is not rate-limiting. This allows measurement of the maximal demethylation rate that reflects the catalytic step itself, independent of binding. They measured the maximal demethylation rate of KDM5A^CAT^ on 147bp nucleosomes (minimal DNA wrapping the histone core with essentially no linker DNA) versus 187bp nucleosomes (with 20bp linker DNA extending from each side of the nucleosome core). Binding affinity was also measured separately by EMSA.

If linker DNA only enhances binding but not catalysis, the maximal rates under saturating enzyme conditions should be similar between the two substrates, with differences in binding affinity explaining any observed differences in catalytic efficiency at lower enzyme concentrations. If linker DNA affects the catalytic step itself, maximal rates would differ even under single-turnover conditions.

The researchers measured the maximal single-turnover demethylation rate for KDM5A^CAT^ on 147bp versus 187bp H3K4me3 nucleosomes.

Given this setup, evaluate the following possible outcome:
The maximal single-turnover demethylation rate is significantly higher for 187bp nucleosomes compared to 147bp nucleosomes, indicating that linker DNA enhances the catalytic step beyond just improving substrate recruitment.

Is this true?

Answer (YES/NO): NO